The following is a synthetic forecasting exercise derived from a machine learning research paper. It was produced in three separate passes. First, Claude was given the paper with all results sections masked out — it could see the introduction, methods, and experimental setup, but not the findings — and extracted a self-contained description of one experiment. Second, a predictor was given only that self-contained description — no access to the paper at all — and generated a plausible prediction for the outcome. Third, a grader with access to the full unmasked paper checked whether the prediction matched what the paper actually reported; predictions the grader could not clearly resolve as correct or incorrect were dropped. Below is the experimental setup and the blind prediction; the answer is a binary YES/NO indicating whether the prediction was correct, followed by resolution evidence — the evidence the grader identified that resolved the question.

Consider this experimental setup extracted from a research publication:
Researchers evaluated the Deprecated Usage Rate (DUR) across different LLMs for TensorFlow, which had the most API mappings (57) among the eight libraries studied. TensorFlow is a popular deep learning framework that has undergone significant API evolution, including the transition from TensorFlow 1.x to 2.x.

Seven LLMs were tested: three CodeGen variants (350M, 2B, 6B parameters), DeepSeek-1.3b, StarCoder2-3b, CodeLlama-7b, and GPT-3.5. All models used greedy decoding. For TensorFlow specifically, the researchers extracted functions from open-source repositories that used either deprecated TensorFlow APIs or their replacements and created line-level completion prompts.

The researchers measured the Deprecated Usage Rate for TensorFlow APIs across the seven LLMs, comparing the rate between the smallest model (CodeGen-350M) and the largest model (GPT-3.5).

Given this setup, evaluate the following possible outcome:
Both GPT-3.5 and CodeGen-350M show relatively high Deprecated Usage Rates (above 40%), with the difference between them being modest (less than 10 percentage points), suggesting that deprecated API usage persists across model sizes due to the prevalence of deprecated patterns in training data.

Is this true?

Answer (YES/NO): NO